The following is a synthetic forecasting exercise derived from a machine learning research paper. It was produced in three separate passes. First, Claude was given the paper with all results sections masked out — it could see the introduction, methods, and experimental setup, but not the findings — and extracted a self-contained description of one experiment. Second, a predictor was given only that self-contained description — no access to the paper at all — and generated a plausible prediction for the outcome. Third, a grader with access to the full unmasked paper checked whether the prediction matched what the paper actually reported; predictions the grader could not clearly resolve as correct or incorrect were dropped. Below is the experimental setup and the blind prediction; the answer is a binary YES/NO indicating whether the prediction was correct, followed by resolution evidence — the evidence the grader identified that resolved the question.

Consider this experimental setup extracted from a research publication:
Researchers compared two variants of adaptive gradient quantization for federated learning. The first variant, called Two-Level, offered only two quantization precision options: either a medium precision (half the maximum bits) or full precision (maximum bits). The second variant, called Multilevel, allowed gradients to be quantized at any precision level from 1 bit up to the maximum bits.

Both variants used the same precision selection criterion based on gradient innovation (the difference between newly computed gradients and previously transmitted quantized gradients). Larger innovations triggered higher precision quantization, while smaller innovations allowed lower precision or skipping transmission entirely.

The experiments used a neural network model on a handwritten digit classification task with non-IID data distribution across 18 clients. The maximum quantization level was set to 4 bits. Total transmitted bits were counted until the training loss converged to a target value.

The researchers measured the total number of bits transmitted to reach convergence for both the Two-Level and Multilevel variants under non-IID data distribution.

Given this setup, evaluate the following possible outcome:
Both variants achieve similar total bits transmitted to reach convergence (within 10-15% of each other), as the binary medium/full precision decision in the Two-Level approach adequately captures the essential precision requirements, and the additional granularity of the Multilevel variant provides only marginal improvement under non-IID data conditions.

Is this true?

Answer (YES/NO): YES